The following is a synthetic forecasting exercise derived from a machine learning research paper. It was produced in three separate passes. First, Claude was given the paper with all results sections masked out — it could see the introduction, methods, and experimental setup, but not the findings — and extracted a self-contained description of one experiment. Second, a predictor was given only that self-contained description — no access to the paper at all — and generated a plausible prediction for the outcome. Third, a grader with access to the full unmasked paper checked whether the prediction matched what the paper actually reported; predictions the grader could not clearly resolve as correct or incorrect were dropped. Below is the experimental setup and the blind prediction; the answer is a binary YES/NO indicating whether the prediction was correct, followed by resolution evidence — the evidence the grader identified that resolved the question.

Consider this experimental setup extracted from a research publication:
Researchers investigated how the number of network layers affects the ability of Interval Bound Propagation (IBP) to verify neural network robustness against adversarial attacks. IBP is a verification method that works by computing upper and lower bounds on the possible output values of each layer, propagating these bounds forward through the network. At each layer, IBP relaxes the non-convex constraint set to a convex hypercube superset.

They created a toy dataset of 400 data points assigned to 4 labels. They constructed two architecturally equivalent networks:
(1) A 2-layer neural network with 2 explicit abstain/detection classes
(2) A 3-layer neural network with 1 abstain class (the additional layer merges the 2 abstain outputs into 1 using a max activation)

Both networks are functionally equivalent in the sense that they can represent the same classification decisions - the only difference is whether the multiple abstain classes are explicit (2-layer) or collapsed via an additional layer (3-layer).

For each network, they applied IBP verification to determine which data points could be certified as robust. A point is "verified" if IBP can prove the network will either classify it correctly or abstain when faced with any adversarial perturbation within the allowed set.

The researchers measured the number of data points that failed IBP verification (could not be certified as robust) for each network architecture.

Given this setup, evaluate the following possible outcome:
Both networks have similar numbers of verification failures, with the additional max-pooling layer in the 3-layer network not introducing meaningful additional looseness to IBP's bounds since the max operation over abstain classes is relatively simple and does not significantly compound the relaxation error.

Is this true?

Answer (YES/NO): NO